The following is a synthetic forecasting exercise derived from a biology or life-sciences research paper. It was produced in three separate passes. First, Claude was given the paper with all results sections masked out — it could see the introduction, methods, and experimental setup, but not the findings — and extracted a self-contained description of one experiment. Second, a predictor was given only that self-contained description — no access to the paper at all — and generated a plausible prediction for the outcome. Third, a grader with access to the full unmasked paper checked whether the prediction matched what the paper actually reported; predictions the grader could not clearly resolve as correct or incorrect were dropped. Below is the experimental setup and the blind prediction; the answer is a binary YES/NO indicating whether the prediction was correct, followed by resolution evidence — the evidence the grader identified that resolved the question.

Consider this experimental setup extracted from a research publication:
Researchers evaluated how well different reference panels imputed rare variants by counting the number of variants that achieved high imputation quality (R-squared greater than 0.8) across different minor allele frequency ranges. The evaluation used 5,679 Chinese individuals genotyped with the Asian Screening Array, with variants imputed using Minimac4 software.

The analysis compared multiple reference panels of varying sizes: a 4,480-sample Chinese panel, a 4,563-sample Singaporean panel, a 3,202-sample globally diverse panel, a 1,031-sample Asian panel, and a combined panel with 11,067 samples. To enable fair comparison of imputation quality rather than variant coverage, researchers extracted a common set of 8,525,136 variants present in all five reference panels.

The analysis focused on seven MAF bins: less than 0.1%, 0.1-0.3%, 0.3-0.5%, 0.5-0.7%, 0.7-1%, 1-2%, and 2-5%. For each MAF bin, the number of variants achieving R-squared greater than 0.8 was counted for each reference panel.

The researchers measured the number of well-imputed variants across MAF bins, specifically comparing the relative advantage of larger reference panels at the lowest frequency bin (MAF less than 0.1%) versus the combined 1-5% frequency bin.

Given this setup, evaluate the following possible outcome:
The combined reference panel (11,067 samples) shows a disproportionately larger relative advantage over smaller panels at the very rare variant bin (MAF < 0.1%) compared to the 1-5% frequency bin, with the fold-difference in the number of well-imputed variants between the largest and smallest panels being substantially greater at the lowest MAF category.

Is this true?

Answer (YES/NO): YES